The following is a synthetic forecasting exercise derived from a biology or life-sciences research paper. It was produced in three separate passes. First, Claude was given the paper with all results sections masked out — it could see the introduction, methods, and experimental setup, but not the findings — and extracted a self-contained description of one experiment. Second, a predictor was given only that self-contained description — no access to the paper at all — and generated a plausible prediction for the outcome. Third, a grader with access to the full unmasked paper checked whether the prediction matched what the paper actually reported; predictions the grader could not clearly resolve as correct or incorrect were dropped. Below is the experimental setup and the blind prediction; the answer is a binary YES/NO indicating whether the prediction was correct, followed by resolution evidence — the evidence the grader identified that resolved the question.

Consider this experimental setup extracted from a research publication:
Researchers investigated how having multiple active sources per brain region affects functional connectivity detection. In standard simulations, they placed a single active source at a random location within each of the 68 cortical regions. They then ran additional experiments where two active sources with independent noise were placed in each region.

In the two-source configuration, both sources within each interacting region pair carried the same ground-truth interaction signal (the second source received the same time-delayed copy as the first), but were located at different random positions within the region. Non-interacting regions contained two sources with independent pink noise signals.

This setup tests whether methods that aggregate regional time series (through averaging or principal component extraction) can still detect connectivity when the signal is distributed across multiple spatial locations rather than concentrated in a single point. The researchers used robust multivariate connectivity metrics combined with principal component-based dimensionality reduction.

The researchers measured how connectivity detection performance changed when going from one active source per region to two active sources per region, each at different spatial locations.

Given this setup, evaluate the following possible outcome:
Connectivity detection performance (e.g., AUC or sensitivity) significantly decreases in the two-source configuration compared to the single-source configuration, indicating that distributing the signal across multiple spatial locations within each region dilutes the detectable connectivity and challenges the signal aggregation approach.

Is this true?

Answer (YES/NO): NO